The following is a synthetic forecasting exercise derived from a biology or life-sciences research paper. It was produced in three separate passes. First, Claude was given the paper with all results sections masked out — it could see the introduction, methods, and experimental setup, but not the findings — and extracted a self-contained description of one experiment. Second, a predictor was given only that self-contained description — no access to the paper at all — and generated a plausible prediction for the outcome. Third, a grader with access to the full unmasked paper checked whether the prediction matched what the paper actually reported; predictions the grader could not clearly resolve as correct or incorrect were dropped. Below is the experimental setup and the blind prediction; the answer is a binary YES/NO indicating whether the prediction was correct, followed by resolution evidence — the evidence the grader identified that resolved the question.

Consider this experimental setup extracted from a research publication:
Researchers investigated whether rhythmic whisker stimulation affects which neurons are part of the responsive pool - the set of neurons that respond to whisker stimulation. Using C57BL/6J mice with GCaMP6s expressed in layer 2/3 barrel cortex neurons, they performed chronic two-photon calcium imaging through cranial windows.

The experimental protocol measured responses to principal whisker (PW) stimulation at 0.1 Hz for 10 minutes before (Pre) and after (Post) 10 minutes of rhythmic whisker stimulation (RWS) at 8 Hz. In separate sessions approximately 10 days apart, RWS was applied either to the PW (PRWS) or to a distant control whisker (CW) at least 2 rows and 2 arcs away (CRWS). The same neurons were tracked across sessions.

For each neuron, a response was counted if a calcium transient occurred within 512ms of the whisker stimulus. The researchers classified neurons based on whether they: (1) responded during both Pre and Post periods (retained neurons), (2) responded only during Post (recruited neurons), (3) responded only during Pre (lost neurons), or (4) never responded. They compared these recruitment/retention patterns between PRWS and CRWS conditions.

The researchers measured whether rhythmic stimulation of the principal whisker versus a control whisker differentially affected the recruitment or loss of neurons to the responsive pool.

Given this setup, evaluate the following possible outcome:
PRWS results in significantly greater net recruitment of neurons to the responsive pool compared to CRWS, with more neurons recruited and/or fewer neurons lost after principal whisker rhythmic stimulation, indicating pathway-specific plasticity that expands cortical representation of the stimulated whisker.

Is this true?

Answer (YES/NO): YES